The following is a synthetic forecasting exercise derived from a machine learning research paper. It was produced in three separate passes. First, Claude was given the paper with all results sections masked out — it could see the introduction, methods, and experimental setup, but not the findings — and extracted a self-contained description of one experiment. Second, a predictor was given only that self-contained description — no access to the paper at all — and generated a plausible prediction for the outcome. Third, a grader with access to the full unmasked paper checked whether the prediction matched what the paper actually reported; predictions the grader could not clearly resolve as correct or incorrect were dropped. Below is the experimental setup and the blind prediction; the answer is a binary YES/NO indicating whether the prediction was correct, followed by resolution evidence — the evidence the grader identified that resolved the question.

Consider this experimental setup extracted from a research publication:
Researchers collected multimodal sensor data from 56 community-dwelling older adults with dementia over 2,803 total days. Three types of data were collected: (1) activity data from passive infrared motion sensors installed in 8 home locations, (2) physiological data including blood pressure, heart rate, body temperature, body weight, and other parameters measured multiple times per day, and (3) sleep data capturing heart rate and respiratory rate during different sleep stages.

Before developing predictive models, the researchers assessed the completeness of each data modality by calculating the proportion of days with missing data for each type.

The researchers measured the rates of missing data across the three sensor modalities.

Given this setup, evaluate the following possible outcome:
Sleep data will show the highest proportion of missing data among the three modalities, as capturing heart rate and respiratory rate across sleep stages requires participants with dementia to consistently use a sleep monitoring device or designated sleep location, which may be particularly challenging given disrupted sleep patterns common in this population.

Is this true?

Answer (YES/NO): YES